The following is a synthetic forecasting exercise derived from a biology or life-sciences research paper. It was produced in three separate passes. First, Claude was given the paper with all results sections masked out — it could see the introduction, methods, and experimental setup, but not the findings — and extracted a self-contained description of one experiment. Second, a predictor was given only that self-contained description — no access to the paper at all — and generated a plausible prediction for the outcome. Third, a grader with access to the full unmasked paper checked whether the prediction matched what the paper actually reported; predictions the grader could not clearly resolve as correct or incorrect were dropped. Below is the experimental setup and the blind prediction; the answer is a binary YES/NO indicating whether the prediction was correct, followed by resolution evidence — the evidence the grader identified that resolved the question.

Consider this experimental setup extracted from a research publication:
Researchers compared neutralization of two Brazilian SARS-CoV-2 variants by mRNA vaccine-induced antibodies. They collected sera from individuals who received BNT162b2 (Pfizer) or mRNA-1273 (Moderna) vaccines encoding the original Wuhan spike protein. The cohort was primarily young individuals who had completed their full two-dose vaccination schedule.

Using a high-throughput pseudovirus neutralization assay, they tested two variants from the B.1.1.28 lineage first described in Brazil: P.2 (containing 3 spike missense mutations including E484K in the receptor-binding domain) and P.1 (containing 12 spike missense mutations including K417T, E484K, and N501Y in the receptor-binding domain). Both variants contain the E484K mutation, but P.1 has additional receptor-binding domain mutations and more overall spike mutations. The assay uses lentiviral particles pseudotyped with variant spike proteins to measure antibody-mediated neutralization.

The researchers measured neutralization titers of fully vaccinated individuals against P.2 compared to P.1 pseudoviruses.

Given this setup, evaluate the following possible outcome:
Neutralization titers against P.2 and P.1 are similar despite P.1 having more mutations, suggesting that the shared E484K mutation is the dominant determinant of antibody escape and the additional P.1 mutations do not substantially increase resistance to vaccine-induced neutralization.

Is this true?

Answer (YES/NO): YES